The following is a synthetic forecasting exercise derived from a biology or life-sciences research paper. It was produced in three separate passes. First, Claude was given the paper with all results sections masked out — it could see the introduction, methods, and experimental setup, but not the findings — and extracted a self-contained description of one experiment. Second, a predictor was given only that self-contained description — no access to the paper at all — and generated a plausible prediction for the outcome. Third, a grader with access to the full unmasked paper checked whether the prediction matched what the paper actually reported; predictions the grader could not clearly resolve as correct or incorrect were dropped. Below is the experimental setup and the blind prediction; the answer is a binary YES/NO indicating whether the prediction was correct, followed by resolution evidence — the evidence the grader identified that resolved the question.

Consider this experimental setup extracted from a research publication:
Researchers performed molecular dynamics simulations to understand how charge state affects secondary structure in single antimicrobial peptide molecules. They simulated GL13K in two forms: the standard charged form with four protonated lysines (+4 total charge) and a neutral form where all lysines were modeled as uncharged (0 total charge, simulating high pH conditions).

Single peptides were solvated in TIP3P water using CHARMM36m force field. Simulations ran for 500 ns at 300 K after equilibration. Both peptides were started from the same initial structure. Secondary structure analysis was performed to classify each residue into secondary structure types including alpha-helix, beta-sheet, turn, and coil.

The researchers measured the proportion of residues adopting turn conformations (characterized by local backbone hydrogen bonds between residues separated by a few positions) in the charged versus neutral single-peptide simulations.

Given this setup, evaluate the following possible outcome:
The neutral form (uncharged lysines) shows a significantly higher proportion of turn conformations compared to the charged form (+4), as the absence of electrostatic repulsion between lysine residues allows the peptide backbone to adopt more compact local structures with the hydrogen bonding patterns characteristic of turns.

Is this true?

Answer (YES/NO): NO